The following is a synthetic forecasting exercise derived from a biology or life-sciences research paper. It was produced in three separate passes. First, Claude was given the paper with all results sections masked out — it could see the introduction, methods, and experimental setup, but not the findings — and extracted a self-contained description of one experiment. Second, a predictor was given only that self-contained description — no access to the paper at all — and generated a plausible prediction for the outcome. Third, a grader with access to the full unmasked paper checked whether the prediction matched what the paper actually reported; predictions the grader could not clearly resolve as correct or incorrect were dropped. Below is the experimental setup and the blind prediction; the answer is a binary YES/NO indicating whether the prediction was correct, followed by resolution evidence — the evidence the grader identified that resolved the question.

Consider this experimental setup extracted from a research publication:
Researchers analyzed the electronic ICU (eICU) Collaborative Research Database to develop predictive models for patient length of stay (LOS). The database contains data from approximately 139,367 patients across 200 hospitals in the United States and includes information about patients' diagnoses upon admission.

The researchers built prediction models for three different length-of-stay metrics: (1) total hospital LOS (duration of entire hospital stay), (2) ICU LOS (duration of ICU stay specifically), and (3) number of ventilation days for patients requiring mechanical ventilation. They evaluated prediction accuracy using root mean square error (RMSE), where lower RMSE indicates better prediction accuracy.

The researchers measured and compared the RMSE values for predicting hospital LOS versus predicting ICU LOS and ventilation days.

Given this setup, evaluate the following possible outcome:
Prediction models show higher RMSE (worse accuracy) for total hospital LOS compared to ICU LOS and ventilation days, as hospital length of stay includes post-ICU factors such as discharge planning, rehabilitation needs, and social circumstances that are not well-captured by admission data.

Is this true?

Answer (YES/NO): YES